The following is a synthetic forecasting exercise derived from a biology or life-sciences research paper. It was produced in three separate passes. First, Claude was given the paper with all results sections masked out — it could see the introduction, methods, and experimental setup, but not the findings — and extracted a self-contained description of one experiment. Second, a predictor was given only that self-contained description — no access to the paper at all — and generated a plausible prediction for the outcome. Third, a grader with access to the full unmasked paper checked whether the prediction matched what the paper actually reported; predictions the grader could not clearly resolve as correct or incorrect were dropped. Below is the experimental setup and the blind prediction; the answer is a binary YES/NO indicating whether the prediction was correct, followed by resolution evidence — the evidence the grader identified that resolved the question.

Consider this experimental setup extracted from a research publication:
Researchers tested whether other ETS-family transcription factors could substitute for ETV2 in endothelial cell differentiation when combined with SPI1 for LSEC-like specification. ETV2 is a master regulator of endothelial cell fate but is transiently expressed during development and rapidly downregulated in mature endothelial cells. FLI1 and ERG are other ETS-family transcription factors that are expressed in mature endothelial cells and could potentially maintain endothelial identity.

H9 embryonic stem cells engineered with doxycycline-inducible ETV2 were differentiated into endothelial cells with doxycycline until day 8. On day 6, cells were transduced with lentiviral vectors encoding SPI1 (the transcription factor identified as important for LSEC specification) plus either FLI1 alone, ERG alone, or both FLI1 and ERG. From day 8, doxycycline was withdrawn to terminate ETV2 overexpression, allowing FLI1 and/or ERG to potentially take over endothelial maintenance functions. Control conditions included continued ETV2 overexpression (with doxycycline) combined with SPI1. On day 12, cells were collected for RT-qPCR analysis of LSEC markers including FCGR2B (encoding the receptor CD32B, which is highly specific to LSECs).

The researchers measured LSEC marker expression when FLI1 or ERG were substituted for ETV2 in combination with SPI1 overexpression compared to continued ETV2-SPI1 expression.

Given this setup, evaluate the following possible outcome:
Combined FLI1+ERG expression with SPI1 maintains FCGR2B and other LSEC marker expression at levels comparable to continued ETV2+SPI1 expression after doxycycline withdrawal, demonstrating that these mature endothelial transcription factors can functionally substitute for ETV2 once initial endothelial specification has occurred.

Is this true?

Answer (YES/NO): NO